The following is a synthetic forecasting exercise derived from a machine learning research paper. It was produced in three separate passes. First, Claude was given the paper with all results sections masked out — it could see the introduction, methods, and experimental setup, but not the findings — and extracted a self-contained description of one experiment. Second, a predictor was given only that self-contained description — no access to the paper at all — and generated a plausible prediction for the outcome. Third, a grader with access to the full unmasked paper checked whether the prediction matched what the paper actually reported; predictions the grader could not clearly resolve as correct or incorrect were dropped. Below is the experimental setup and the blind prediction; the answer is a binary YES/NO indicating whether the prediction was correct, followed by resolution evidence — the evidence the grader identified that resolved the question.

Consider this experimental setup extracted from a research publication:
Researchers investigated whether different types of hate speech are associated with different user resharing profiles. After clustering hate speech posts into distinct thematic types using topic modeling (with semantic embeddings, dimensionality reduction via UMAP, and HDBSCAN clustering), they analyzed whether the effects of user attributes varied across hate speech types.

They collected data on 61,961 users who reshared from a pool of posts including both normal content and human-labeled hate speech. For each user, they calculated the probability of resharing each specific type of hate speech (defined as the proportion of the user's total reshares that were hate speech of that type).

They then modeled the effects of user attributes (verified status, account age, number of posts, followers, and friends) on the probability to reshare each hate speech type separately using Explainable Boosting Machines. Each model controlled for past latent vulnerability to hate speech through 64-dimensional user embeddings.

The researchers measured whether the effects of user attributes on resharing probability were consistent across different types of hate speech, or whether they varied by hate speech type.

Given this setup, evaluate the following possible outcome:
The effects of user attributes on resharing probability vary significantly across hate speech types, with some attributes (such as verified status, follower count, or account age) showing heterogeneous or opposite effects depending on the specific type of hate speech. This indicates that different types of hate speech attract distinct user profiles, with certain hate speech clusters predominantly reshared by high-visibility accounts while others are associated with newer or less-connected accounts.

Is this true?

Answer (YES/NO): YES